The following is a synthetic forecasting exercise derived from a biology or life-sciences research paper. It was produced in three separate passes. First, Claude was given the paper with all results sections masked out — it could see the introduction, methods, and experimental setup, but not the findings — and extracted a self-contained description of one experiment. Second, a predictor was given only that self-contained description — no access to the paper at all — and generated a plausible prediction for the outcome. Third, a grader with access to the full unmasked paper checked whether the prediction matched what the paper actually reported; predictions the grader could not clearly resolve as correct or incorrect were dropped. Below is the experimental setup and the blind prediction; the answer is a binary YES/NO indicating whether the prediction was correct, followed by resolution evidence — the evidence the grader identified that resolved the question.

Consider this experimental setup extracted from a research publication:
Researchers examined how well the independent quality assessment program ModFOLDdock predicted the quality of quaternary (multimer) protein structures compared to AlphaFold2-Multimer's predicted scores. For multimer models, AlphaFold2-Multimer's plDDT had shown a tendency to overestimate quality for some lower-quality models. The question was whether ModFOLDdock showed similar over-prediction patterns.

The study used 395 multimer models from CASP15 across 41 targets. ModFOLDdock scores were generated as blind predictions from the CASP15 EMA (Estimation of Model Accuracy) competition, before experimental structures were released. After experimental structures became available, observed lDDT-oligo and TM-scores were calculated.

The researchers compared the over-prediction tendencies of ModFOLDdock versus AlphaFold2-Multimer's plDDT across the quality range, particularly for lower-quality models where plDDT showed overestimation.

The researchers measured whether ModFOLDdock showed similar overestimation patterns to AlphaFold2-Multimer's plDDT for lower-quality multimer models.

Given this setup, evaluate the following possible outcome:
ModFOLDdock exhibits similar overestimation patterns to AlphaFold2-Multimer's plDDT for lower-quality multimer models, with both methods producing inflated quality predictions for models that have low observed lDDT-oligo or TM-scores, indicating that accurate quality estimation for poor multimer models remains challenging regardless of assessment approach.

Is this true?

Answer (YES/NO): NO